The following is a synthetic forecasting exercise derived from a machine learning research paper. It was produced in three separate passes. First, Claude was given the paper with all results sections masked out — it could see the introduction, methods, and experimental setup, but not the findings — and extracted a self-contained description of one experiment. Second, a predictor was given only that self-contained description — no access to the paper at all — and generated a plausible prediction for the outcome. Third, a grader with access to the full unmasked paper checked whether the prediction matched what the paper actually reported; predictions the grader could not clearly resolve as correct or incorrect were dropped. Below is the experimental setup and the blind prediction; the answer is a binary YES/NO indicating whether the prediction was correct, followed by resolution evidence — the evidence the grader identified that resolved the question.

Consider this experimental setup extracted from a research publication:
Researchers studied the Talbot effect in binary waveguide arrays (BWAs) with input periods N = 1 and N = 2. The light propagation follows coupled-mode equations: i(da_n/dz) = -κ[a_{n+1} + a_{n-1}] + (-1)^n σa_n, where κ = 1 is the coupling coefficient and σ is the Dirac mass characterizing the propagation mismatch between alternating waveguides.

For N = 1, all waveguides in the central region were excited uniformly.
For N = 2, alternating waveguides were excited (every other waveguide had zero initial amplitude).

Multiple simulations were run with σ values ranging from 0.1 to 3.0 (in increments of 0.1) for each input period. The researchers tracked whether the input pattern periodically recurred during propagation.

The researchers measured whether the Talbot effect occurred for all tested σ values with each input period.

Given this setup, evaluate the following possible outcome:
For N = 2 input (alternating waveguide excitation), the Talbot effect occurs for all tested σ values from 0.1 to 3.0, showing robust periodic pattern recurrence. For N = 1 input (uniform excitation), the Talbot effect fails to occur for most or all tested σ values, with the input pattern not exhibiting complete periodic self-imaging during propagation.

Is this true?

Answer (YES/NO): NO